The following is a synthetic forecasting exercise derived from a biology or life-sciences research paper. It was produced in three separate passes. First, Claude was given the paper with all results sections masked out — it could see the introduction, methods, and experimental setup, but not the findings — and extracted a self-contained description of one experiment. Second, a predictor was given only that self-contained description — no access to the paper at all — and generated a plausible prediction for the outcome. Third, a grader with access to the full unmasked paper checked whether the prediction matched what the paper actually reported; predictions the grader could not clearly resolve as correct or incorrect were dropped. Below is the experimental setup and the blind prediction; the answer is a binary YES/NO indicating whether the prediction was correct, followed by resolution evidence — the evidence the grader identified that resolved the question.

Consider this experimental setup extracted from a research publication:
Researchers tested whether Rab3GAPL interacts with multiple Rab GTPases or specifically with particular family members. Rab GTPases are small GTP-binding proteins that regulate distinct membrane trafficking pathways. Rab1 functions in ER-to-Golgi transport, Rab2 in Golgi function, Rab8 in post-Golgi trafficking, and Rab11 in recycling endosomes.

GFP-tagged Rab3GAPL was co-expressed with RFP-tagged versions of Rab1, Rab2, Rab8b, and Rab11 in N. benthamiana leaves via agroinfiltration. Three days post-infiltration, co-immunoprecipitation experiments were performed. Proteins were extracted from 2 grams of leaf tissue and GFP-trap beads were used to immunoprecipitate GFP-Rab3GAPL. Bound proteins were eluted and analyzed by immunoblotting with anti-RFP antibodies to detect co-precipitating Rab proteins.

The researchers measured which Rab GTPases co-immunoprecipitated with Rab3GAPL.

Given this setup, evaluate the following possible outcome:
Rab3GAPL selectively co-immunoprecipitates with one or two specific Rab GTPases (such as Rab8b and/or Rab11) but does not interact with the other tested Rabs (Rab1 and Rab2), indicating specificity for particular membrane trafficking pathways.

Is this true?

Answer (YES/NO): NO